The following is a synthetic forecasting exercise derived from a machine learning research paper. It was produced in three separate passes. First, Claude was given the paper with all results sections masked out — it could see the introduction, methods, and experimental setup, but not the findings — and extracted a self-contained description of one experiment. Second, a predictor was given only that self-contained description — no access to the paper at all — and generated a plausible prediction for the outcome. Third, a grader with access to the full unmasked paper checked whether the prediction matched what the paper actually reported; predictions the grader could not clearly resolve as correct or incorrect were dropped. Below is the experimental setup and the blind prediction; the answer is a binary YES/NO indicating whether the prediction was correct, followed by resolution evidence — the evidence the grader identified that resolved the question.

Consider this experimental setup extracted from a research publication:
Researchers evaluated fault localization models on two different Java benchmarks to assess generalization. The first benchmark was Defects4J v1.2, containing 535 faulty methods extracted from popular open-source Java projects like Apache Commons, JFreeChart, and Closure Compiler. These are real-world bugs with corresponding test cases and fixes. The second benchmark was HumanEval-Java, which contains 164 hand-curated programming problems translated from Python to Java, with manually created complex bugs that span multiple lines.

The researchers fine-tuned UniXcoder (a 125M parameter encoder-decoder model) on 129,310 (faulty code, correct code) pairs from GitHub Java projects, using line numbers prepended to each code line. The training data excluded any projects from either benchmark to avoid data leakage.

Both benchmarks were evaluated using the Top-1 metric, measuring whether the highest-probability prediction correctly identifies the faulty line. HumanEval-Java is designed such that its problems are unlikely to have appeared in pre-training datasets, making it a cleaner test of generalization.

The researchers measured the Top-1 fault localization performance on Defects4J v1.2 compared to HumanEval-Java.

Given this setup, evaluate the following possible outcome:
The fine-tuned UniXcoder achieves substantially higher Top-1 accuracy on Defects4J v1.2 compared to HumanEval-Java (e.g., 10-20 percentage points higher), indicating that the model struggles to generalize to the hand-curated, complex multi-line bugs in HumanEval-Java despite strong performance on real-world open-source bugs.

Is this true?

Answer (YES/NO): NO